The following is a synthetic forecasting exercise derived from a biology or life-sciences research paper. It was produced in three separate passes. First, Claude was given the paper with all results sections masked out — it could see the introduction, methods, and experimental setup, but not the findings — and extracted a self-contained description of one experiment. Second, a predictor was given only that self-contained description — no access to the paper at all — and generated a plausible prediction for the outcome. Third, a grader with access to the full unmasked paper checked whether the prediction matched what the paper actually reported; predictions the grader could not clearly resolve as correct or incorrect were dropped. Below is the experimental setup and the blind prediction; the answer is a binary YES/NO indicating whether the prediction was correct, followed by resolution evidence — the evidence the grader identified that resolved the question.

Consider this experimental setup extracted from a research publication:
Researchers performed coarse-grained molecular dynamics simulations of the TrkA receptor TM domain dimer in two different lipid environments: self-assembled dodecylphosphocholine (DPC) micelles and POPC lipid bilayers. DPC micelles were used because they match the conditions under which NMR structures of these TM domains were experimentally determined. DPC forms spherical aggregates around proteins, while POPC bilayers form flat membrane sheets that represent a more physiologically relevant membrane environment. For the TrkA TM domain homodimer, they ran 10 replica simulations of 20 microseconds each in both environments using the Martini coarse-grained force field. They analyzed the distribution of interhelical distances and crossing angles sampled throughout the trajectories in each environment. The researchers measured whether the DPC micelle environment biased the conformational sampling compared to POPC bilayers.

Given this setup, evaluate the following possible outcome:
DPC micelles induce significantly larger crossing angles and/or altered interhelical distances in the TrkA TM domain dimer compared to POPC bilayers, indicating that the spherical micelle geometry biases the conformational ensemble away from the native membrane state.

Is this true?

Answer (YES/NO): YES